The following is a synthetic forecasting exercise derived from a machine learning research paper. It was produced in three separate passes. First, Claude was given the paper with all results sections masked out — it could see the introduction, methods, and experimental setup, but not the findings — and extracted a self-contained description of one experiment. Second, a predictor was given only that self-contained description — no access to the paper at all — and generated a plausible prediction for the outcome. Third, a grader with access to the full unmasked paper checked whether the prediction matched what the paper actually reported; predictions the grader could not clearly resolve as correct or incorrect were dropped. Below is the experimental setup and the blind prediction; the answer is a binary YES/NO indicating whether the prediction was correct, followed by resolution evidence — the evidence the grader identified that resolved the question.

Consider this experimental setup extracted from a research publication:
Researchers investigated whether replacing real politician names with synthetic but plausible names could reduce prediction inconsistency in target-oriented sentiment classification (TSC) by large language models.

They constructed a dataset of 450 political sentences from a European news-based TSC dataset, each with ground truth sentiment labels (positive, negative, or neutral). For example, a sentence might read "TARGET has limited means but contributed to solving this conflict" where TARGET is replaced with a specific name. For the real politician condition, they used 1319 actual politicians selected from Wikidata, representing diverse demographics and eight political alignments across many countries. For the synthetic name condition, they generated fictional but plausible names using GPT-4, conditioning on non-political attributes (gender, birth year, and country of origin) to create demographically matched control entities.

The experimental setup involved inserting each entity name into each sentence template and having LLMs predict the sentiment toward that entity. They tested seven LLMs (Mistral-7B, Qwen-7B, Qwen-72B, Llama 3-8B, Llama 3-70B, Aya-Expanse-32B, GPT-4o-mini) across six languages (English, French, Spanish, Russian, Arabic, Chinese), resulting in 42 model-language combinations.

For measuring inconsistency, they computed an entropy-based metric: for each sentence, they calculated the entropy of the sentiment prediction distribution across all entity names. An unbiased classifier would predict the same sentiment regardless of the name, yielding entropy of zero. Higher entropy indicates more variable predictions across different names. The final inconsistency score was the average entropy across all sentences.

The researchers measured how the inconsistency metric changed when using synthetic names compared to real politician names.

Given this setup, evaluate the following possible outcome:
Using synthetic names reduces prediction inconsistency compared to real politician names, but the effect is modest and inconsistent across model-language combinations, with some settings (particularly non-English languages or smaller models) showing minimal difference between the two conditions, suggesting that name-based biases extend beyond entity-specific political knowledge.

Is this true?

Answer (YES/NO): NO